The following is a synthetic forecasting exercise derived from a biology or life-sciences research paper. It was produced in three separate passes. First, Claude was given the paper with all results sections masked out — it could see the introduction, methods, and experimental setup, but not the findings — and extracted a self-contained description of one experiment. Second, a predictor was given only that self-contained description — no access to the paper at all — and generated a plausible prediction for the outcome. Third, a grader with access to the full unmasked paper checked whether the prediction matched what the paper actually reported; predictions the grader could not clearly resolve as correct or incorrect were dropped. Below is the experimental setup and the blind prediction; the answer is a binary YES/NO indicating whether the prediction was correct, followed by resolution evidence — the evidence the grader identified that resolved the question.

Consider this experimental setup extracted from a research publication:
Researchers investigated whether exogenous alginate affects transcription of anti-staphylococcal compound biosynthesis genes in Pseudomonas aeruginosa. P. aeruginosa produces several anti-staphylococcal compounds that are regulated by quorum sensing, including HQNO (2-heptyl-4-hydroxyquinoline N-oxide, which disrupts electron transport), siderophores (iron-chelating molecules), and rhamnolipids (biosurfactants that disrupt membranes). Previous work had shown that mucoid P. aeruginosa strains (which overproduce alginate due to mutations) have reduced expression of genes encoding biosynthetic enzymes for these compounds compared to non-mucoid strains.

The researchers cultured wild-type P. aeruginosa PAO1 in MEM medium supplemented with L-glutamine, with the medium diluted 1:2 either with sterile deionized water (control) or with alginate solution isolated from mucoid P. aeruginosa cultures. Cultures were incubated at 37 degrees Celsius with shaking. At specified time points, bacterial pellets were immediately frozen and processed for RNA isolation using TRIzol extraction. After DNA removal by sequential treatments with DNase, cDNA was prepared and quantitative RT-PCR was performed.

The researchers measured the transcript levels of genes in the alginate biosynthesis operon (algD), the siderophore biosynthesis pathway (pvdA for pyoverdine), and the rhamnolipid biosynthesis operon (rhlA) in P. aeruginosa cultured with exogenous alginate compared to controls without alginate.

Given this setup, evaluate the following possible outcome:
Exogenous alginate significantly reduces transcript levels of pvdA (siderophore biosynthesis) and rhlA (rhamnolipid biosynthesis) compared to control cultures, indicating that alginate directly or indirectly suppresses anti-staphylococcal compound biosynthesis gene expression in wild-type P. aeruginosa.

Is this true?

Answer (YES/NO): NO